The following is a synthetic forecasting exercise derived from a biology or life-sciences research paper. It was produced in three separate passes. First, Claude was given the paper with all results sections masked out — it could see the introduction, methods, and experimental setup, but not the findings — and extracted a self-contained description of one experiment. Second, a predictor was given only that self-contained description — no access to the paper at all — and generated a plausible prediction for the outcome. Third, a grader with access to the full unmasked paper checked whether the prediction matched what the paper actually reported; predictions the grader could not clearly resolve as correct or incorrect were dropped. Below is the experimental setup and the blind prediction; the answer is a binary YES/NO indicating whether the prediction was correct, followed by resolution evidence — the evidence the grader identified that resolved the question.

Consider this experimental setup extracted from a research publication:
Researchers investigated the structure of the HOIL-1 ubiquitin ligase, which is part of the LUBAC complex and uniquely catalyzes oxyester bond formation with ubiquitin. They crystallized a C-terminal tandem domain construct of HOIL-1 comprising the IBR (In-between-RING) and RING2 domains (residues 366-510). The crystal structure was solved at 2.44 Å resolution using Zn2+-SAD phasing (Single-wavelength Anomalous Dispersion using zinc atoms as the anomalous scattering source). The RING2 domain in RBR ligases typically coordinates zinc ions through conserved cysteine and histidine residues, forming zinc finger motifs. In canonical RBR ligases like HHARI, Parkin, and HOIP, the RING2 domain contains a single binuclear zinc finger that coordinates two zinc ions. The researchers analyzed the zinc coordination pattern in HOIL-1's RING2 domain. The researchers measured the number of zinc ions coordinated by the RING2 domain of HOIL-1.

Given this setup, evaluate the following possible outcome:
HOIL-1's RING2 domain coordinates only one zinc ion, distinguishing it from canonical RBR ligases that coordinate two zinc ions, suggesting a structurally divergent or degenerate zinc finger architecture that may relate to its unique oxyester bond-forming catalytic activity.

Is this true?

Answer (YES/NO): NO